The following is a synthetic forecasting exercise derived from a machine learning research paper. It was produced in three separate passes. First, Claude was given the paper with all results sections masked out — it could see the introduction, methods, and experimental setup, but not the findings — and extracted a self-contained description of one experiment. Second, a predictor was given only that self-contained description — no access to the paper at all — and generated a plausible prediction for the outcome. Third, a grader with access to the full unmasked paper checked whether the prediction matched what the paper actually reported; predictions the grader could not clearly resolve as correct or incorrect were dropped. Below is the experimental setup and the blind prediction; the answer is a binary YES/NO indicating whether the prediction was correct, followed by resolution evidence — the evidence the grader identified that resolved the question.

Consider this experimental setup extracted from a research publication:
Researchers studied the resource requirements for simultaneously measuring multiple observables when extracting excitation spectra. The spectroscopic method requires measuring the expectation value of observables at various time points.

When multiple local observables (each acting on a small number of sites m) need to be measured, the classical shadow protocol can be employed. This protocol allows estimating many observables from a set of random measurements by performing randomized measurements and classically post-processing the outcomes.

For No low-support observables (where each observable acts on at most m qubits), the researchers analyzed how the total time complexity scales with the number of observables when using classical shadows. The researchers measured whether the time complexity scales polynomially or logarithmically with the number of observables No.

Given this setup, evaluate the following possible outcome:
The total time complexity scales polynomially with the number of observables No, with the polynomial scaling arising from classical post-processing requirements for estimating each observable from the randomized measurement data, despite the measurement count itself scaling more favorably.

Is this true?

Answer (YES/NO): NO